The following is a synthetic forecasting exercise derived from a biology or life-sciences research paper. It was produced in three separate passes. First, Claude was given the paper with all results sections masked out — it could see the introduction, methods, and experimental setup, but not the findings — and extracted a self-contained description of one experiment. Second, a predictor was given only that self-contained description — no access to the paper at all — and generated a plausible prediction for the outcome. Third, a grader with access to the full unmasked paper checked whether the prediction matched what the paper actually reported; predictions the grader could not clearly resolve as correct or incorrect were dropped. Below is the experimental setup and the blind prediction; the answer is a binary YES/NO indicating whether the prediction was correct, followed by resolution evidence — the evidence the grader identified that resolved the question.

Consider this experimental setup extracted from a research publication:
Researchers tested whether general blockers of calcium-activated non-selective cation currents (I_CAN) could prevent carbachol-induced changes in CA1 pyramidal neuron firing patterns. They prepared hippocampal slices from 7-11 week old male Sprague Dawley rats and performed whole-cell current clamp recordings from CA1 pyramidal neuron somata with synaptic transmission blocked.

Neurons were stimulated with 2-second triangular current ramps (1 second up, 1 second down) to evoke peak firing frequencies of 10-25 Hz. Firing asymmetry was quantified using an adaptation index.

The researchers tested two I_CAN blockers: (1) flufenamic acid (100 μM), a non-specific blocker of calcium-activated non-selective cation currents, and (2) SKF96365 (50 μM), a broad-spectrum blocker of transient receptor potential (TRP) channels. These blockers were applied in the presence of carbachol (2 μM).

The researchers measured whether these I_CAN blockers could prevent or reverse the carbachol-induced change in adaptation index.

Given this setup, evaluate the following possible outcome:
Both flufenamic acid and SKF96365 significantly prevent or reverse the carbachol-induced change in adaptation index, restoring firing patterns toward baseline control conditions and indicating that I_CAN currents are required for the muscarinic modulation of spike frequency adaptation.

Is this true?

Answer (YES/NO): NO